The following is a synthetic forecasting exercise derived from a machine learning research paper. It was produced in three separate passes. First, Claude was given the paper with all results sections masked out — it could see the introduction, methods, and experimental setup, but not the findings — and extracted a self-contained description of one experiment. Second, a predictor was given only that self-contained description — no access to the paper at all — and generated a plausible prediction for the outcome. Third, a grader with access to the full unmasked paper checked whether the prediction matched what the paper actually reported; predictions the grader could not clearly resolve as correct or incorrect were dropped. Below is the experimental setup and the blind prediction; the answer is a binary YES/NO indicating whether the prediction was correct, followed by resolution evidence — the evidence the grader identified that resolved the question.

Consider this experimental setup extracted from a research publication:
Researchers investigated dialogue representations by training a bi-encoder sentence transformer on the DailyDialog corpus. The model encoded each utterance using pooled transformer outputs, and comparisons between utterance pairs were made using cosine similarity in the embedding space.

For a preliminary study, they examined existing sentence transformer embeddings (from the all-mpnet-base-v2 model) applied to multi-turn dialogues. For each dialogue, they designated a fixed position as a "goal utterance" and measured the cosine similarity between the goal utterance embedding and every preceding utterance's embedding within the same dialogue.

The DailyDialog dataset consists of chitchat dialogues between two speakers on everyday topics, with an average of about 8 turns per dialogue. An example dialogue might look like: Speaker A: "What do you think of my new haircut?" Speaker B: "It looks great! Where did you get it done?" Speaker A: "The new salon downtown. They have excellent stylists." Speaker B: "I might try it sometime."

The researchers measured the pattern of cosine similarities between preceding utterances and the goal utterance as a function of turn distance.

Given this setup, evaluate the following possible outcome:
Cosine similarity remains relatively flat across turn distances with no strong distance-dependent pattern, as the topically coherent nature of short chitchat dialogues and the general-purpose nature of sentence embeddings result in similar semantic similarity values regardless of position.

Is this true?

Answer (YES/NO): NO